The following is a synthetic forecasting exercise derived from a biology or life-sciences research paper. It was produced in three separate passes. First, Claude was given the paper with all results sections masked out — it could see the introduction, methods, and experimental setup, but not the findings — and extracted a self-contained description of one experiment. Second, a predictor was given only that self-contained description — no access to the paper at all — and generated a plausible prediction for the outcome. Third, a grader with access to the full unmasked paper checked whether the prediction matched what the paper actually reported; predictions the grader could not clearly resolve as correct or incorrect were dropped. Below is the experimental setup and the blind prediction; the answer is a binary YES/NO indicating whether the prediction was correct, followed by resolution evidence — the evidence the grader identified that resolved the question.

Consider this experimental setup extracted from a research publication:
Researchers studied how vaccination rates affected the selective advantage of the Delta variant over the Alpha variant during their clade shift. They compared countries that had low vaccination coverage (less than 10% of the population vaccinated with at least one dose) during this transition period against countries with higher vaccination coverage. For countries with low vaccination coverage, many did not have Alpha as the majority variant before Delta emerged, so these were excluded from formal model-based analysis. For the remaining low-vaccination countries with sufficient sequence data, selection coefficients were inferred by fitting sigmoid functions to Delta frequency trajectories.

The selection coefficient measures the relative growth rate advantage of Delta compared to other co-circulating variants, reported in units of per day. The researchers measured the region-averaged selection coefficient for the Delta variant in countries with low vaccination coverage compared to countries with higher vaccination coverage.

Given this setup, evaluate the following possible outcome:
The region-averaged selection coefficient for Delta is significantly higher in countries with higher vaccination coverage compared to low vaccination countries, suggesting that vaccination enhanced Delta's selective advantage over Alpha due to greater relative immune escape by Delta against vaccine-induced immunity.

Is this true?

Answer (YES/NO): YES